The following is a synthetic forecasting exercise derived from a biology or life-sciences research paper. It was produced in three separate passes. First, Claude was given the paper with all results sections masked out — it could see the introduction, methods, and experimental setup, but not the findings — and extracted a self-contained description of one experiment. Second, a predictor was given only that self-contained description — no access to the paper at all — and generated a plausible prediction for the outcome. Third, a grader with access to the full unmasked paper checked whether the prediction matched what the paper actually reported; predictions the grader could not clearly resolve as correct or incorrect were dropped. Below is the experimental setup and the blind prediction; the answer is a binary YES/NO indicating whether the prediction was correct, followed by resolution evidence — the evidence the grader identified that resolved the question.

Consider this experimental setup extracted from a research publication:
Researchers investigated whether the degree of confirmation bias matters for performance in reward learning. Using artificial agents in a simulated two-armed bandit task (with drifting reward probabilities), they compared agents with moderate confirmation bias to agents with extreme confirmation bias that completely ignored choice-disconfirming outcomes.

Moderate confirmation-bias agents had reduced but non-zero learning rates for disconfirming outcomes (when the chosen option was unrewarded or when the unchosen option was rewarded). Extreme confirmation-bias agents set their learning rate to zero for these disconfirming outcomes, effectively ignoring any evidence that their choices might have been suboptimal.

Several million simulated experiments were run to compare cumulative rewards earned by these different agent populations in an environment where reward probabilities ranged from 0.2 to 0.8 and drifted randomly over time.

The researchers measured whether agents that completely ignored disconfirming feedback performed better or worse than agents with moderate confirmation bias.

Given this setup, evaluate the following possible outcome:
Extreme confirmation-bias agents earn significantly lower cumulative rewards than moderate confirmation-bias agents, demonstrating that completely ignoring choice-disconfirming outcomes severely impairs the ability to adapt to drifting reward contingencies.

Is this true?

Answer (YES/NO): YES